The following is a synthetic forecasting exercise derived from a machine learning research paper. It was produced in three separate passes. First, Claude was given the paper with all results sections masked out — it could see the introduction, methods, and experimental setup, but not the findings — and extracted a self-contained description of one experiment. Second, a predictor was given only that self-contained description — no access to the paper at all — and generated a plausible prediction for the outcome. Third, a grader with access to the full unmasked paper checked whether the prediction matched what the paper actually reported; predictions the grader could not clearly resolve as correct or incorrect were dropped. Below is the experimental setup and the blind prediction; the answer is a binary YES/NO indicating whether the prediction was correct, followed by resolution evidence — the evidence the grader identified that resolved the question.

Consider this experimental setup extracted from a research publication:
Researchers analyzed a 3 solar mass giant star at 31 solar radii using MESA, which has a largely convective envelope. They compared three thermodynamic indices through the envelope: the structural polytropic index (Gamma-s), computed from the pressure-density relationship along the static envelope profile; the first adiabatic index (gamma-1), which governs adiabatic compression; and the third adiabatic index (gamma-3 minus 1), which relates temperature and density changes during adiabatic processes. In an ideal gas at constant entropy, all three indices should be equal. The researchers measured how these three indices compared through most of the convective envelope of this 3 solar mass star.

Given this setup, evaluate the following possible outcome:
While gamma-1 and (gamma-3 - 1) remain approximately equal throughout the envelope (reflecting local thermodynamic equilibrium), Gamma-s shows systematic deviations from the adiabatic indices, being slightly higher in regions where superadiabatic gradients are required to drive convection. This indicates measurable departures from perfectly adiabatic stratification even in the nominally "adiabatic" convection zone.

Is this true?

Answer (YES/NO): NO